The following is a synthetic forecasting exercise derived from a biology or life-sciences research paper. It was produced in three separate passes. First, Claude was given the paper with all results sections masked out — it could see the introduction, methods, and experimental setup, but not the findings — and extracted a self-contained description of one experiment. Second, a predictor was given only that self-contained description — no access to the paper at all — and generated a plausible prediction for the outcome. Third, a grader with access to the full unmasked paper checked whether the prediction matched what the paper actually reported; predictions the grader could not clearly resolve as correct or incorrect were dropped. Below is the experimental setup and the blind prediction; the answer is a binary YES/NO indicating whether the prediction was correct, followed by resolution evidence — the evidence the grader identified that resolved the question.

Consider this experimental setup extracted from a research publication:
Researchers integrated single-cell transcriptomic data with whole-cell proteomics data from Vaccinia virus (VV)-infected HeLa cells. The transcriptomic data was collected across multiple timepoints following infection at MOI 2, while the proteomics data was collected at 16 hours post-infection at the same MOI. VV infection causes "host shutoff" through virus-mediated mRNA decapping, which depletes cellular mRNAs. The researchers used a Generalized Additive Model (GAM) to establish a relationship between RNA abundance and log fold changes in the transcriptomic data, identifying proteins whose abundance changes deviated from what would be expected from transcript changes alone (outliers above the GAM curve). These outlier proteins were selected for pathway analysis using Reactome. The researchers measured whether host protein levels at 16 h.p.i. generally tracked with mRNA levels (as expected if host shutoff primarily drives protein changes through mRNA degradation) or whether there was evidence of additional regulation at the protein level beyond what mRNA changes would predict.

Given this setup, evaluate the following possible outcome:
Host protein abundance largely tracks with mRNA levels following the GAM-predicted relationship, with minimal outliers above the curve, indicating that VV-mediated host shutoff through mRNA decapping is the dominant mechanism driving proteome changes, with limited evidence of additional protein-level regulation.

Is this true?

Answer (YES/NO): NO